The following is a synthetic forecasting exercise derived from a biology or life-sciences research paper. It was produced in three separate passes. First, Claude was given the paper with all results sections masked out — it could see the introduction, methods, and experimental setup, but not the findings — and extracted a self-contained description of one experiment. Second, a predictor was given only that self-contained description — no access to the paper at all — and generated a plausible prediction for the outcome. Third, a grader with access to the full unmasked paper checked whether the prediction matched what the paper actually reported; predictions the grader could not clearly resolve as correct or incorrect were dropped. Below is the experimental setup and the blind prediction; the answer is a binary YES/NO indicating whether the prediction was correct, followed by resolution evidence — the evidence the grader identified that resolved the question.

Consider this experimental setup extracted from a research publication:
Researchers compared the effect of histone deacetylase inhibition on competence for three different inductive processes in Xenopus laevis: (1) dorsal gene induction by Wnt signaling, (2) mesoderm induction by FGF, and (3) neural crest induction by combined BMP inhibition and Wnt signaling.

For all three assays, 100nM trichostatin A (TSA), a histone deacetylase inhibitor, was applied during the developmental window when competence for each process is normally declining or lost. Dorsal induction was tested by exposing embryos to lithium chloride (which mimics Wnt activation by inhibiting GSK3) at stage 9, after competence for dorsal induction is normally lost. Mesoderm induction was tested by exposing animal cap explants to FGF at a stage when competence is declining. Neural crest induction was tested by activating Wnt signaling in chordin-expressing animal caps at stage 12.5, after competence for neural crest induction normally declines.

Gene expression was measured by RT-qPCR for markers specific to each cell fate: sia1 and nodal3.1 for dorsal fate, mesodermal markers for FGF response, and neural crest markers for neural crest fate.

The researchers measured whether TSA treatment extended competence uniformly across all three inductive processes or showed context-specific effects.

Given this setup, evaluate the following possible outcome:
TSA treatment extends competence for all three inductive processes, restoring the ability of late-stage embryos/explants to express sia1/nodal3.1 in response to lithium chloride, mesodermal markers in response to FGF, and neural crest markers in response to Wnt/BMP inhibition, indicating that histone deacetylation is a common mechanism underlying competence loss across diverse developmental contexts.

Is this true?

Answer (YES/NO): NO